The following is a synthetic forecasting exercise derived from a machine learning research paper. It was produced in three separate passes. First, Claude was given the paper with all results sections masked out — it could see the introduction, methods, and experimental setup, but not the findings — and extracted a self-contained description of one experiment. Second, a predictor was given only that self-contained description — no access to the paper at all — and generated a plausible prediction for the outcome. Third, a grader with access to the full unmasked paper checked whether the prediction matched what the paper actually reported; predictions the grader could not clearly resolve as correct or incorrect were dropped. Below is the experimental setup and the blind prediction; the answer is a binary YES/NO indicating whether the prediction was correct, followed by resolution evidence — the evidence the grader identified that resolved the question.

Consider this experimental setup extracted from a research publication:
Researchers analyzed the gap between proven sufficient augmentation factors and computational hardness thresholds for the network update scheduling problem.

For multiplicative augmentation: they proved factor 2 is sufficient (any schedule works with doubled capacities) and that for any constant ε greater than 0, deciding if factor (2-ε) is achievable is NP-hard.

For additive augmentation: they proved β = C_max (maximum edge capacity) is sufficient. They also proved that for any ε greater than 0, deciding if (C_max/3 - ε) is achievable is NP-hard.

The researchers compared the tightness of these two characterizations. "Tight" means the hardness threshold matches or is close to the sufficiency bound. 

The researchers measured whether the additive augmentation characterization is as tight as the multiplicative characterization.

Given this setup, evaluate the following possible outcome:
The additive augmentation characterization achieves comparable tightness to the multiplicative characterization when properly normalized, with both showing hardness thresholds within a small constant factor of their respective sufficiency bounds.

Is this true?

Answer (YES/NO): NO